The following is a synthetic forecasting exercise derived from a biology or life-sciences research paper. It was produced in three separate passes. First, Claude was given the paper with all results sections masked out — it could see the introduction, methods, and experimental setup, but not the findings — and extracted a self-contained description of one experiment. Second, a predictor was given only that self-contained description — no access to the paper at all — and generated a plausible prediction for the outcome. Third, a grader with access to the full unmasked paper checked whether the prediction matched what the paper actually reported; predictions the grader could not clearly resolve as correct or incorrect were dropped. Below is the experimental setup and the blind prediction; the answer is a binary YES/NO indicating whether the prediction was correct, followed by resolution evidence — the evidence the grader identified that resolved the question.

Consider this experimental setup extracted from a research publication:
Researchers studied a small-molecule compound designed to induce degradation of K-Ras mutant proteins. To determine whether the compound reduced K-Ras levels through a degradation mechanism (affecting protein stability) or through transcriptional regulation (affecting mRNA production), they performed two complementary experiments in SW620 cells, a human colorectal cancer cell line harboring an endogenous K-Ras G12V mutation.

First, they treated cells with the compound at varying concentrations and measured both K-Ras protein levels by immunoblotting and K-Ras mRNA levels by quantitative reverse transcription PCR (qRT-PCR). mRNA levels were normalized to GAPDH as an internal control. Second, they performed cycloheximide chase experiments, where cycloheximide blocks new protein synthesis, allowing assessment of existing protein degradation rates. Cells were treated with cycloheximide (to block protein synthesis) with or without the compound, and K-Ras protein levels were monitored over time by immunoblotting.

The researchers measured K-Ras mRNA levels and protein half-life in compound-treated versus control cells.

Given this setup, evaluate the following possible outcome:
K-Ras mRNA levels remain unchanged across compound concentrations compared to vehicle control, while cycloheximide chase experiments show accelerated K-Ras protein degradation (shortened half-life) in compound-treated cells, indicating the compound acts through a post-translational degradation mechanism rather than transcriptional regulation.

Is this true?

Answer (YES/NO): YES